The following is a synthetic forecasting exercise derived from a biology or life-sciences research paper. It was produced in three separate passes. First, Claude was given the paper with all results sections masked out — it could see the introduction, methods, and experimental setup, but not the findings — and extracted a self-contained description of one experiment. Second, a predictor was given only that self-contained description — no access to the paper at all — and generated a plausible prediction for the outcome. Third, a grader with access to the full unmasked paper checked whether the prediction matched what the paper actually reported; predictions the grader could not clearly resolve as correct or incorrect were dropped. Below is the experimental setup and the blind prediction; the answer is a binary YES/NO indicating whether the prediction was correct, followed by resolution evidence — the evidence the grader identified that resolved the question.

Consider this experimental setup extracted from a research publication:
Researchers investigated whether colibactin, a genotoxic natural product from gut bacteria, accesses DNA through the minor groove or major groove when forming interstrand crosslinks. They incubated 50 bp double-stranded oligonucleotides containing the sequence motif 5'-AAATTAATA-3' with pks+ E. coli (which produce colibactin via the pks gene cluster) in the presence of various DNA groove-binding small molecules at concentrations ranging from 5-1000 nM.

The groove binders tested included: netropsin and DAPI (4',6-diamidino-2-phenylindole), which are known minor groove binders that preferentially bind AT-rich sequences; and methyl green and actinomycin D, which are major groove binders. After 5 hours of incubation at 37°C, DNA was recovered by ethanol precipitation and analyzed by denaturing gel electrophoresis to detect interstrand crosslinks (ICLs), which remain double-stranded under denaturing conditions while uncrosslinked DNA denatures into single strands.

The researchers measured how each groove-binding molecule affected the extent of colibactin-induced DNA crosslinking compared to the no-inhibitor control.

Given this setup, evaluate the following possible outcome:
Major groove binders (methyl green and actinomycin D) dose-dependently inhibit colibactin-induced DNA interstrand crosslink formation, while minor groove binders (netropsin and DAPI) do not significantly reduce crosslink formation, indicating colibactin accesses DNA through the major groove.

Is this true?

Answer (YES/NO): NO